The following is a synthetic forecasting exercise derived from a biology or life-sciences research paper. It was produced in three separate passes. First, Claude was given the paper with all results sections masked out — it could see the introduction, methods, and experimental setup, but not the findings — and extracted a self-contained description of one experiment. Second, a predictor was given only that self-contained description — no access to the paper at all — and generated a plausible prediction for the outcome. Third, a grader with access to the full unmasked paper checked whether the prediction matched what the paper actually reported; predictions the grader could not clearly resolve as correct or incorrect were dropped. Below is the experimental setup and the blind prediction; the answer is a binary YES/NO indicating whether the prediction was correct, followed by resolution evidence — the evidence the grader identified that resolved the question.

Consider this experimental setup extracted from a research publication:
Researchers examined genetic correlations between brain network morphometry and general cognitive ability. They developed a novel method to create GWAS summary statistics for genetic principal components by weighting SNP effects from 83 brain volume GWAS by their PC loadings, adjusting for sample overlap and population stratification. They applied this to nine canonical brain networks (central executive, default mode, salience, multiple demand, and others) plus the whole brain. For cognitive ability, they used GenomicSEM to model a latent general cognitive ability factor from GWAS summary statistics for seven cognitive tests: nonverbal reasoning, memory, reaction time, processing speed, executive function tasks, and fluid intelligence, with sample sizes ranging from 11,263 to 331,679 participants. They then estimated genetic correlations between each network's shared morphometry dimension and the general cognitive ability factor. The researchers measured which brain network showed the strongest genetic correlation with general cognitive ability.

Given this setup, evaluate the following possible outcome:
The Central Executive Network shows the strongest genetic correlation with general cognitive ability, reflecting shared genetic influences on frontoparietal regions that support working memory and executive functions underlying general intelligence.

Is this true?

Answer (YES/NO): NO